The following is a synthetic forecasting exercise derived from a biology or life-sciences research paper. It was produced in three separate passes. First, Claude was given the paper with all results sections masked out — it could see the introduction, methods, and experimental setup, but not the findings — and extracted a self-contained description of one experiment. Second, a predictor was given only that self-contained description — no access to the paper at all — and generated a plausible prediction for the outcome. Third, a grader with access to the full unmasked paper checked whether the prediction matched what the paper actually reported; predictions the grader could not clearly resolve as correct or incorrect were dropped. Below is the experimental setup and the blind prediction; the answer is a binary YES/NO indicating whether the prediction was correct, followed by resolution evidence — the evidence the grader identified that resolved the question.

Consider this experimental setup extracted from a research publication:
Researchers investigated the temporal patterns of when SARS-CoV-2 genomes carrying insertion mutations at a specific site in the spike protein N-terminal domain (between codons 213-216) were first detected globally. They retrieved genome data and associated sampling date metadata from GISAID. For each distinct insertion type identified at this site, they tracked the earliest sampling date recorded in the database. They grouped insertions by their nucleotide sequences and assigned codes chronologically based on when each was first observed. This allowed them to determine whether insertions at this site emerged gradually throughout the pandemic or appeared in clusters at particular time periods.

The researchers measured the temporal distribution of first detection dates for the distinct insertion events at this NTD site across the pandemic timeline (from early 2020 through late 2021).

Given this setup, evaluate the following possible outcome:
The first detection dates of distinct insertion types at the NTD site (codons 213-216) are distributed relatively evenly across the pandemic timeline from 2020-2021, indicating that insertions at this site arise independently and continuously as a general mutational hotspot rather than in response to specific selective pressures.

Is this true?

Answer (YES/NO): NO